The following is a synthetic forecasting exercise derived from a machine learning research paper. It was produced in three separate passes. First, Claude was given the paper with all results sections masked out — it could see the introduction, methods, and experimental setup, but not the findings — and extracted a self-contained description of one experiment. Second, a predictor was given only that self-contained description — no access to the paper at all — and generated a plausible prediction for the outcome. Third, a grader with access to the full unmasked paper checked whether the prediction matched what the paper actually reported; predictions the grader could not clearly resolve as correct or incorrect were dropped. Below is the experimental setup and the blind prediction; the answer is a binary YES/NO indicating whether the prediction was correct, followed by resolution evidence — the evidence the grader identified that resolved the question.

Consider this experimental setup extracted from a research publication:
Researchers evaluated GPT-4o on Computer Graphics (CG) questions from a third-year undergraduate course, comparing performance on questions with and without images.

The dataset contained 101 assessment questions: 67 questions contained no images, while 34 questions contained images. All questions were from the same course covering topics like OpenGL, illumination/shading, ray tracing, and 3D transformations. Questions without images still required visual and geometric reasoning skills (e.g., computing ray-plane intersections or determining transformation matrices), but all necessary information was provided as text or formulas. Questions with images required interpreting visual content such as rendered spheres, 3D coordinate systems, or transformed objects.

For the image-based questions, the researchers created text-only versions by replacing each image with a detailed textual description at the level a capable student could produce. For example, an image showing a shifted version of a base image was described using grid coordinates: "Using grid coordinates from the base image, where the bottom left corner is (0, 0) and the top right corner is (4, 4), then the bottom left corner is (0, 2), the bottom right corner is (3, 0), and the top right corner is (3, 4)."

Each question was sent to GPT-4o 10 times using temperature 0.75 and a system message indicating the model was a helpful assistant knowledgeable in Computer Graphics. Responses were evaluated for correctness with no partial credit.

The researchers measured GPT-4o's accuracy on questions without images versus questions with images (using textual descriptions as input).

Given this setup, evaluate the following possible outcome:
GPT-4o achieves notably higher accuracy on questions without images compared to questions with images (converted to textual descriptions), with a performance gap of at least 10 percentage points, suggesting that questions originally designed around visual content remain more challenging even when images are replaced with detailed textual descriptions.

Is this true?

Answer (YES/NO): YES